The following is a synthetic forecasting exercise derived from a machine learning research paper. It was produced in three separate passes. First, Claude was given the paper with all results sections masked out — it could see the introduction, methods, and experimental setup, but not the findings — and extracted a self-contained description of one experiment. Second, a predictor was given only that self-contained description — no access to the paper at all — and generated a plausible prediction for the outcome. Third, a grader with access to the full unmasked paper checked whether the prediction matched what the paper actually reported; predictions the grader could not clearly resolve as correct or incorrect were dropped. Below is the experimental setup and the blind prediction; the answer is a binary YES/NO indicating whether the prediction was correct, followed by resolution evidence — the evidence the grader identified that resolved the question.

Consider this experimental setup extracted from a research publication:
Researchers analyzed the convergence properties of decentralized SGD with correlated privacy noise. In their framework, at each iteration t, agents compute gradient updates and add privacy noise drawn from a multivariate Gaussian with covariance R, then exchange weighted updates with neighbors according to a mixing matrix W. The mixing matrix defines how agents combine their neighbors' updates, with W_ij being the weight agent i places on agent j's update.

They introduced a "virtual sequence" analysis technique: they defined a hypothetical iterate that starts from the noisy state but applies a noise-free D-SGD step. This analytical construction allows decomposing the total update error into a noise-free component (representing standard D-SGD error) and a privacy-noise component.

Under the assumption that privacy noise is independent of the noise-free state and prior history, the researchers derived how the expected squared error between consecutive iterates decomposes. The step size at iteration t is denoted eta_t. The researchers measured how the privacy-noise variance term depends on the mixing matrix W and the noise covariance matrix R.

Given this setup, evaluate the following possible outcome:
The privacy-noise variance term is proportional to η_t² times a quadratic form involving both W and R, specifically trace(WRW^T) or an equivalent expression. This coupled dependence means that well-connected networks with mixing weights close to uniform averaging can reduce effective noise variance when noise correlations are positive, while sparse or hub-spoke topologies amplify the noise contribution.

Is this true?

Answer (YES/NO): YES